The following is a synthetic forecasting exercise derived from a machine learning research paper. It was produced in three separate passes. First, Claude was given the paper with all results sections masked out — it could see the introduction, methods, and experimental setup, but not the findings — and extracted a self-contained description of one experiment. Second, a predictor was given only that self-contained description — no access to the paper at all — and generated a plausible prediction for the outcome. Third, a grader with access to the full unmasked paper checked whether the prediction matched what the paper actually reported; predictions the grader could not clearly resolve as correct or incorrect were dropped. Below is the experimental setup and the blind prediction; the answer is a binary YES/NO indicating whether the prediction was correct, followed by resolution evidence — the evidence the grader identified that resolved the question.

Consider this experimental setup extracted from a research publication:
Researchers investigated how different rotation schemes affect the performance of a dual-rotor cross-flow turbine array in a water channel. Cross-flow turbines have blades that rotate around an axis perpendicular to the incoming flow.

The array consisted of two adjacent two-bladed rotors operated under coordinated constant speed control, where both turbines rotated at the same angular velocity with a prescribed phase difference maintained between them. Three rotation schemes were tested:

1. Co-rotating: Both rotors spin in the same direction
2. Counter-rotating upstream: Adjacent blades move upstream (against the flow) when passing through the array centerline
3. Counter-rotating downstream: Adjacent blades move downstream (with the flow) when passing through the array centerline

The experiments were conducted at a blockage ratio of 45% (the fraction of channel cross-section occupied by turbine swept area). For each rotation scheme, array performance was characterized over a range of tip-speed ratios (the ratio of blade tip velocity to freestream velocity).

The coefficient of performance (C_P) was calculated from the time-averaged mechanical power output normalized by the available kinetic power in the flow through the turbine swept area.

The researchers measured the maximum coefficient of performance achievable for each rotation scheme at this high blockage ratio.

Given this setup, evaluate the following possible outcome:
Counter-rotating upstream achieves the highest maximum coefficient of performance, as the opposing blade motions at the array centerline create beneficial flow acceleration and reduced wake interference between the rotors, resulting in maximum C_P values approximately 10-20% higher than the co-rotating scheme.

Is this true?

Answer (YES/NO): NO